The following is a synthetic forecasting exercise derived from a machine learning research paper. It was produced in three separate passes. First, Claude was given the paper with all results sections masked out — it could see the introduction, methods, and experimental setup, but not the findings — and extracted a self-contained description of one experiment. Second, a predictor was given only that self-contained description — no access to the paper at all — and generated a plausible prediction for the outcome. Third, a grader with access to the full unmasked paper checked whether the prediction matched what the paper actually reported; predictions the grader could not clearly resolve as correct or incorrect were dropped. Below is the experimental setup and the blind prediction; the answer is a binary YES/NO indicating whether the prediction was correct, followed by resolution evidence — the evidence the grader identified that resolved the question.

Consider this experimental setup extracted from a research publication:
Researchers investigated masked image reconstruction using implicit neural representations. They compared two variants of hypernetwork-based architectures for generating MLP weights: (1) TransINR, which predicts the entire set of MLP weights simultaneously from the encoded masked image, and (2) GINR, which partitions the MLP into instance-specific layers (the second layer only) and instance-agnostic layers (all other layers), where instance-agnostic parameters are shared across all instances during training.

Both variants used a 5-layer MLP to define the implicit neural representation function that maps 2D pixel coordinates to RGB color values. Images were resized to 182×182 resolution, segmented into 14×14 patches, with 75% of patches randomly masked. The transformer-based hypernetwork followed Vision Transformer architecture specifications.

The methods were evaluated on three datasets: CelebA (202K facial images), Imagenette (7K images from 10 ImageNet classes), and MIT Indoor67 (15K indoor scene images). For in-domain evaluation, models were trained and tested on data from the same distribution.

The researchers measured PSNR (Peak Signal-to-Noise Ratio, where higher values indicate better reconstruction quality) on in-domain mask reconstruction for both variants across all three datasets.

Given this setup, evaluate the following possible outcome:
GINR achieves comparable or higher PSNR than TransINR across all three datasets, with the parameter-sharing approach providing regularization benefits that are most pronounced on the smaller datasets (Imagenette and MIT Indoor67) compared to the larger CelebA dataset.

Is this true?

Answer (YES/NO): NO